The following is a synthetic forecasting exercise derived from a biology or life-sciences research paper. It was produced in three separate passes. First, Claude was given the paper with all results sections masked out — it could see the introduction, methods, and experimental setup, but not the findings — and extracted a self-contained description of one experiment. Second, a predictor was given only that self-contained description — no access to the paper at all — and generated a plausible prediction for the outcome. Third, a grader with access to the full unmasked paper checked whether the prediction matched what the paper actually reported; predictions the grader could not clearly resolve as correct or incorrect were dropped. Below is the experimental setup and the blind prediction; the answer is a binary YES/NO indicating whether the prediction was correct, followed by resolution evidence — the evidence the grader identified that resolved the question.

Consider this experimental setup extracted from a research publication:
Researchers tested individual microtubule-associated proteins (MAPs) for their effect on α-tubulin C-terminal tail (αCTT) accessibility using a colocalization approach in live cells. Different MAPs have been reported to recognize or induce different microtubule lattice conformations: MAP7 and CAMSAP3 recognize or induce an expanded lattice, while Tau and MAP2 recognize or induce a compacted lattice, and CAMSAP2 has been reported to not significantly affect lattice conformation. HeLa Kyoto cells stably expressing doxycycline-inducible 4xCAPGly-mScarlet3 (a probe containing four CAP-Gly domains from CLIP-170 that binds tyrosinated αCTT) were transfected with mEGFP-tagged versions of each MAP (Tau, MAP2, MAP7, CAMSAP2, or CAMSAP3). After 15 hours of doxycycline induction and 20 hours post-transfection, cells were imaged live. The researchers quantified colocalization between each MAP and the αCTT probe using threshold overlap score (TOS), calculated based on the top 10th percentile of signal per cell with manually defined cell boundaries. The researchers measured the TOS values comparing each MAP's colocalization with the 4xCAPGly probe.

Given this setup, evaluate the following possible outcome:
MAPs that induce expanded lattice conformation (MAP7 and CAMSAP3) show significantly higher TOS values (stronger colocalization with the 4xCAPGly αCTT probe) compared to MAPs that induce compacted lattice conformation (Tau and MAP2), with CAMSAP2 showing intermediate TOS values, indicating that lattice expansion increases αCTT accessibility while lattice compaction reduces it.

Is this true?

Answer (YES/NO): NO